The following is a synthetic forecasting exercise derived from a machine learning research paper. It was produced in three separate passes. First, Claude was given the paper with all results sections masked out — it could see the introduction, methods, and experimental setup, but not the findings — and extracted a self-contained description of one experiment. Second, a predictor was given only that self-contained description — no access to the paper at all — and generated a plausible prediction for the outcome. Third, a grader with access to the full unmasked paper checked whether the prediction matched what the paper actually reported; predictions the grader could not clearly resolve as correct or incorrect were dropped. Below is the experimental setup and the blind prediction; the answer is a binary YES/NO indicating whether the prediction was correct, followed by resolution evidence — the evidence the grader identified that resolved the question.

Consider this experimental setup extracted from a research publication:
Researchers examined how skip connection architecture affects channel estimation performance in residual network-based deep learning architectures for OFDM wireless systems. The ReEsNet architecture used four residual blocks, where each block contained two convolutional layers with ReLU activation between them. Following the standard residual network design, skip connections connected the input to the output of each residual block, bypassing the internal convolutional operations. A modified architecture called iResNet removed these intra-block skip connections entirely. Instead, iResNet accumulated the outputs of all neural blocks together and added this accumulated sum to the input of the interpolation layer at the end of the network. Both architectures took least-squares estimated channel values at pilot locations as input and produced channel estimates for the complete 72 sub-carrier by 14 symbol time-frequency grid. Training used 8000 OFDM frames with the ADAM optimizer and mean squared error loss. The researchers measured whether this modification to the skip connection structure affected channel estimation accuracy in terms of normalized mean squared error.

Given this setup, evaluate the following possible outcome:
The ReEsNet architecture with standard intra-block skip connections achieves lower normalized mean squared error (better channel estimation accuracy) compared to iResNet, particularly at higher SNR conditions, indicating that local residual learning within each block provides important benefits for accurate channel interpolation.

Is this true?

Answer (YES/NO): NO